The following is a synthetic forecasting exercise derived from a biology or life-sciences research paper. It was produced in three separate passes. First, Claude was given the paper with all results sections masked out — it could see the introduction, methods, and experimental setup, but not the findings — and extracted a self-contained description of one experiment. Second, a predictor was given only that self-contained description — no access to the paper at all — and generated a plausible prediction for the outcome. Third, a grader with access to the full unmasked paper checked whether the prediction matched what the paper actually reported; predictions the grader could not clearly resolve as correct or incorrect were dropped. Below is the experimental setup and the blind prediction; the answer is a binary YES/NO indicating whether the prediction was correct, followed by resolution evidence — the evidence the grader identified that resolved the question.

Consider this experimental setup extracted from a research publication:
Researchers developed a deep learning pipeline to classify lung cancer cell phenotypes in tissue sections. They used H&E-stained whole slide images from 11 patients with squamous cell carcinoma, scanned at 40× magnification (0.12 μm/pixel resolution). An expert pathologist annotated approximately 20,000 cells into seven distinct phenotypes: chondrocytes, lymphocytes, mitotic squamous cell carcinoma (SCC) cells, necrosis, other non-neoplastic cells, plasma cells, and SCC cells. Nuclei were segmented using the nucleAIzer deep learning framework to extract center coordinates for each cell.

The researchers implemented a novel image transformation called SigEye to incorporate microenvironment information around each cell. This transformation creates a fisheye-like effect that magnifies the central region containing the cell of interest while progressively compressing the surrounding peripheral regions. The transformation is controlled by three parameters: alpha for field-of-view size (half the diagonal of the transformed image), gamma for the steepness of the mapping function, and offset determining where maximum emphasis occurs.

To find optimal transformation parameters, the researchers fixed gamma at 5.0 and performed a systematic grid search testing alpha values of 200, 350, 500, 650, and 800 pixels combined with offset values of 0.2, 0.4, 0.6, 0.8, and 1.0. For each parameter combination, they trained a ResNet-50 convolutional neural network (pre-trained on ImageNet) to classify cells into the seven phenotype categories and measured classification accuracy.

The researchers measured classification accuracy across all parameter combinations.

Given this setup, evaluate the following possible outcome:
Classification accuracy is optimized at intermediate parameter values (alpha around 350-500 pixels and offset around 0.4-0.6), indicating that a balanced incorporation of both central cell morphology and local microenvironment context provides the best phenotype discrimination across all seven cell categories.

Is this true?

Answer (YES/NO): YES